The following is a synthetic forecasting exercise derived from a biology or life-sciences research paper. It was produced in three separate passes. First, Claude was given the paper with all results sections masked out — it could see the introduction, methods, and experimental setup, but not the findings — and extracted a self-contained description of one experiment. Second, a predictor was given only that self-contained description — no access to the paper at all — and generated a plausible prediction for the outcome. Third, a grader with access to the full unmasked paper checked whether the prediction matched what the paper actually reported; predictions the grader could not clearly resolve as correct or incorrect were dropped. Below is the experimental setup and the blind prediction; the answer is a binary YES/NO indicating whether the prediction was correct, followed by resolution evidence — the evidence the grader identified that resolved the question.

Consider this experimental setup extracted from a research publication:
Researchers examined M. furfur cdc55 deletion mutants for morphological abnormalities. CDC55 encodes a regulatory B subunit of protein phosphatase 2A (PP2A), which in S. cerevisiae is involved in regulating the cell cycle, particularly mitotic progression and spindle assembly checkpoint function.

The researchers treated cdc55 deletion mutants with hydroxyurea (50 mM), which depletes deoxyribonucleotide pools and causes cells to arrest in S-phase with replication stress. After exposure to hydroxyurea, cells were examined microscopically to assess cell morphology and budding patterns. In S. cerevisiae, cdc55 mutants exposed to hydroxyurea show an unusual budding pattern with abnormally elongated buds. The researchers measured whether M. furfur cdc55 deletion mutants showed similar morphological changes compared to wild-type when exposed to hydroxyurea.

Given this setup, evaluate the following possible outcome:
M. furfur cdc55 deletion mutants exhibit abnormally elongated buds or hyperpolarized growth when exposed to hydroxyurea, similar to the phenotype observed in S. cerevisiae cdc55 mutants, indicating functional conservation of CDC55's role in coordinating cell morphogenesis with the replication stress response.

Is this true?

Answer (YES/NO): YES